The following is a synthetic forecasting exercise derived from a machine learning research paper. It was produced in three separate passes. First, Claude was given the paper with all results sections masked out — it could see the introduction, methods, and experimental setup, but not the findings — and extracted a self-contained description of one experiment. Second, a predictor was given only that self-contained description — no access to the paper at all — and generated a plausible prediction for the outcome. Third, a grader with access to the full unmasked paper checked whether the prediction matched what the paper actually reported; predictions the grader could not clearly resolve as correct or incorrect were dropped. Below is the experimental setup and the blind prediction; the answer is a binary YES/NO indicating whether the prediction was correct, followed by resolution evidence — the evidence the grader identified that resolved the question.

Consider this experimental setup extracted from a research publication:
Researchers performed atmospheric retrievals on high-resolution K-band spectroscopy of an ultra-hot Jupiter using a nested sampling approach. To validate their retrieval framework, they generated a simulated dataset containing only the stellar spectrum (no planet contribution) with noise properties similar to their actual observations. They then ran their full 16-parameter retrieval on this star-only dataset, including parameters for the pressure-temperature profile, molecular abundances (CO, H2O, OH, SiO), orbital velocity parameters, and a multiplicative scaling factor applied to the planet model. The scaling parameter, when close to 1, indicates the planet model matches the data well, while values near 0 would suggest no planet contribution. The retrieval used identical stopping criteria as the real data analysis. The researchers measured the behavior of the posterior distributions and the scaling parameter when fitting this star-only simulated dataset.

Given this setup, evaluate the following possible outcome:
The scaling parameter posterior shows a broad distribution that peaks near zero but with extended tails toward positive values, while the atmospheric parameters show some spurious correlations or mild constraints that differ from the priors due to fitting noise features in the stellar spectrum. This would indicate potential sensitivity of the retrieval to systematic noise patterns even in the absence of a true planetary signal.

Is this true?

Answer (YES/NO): NO